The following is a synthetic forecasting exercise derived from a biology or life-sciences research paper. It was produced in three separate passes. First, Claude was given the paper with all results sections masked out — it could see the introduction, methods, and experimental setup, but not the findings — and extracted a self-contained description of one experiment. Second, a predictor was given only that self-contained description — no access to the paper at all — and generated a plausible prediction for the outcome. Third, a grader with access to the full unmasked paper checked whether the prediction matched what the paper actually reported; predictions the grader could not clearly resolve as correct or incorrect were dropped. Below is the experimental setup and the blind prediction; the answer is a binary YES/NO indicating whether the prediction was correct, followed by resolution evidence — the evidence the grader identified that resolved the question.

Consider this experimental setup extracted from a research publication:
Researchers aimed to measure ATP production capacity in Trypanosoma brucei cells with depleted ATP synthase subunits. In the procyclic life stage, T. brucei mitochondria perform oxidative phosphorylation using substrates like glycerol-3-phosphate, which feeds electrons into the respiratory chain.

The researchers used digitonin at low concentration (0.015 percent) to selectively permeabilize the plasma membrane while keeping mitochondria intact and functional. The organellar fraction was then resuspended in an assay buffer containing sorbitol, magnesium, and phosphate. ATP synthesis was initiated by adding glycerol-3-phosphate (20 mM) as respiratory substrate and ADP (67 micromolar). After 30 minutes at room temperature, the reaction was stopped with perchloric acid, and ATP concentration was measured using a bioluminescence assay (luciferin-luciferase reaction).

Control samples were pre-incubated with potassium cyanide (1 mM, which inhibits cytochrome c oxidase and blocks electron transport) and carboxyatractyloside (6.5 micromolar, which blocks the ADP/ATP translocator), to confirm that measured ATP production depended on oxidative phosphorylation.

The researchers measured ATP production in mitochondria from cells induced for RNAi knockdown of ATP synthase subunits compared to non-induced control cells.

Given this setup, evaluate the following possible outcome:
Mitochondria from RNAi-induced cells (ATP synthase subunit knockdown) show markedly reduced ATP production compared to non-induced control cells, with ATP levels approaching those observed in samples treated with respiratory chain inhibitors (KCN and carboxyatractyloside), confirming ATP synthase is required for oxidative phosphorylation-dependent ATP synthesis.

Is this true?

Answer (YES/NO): NO